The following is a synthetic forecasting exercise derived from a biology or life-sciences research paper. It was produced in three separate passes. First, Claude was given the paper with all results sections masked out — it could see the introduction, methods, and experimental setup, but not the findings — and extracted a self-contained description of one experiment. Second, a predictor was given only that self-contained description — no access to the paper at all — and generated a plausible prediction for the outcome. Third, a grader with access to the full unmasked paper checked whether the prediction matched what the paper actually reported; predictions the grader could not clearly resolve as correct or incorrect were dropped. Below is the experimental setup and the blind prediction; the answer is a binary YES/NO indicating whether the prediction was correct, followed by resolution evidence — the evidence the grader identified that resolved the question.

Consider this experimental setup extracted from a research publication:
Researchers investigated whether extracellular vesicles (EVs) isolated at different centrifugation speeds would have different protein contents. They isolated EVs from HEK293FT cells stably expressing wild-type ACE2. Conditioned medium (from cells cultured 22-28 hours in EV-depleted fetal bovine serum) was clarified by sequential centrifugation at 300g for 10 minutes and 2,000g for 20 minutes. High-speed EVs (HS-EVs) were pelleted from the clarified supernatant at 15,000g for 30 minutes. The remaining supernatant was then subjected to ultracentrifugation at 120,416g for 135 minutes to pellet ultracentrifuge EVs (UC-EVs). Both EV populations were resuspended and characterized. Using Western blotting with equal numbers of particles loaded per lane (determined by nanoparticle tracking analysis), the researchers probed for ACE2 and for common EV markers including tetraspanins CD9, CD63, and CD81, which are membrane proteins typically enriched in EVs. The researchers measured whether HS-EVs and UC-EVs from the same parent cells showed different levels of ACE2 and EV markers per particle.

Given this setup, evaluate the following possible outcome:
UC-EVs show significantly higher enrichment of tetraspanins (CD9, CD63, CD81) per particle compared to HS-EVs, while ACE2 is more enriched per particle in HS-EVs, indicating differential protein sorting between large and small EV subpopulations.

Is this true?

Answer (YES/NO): YES